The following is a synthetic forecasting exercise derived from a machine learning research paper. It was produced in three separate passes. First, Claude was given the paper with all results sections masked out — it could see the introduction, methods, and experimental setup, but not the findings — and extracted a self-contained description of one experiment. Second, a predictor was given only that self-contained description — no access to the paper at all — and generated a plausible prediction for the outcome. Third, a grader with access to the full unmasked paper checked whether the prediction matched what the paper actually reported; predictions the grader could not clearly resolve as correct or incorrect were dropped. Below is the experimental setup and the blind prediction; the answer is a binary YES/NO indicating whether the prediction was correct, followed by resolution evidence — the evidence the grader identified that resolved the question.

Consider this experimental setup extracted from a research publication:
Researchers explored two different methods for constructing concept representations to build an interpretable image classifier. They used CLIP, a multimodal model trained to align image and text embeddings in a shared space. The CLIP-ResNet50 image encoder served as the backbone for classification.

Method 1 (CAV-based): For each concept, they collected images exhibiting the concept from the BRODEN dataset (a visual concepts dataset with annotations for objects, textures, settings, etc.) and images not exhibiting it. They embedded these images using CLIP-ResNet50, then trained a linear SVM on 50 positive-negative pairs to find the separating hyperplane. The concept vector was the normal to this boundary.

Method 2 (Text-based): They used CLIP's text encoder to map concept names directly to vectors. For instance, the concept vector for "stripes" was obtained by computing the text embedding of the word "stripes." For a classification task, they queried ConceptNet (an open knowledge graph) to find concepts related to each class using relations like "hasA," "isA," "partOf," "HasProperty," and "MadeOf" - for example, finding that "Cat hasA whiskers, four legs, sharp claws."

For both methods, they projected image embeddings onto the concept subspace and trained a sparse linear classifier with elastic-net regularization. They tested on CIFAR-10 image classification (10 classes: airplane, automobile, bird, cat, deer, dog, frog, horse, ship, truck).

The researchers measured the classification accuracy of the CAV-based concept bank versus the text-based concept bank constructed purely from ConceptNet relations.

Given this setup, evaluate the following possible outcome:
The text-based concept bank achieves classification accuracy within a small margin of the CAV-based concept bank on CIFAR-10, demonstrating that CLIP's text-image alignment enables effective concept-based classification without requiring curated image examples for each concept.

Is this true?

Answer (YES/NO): NO